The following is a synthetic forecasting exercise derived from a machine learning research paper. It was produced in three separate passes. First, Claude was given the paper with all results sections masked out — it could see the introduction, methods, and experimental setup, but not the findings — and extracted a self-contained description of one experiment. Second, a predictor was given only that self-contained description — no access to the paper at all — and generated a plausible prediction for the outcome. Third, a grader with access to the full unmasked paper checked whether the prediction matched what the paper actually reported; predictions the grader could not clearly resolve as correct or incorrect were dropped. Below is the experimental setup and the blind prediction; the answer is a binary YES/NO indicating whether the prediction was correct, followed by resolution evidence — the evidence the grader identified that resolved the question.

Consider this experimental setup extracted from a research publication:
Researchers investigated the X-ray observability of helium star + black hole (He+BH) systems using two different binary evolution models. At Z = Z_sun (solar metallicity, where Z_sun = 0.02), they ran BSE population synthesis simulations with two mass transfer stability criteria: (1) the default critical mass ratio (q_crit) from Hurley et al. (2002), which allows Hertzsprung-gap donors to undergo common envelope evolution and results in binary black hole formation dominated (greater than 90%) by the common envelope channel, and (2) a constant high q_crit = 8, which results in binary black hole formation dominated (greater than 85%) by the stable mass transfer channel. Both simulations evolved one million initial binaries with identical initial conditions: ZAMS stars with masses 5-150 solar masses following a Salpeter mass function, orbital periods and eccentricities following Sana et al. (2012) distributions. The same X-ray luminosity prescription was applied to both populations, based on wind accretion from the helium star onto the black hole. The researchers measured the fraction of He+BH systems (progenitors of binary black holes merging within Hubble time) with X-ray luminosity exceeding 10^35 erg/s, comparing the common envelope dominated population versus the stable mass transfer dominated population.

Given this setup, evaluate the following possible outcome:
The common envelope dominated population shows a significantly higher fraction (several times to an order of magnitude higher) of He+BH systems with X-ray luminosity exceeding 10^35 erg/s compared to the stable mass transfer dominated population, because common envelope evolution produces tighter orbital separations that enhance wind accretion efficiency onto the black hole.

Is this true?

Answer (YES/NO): NO